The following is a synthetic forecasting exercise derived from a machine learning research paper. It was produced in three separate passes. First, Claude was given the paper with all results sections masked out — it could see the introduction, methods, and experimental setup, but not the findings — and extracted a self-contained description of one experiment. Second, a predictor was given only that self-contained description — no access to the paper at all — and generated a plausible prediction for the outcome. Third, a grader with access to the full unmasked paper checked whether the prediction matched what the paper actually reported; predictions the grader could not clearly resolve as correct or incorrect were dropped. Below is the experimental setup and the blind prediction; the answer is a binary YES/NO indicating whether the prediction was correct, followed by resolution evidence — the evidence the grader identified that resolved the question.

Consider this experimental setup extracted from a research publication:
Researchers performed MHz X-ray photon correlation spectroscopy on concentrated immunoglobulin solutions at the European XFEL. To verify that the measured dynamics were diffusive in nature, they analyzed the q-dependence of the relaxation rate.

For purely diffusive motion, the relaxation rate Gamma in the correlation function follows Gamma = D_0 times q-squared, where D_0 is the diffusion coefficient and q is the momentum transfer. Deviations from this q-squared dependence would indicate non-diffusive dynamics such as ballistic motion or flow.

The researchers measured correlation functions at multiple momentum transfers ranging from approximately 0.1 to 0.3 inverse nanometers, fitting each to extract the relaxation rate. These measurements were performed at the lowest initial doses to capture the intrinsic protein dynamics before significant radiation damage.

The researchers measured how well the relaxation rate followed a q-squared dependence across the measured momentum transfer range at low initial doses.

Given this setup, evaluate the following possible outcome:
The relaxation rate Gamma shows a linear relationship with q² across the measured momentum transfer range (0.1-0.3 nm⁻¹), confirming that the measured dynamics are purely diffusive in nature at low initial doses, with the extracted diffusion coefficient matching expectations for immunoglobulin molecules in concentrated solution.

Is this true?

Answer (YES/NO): YES